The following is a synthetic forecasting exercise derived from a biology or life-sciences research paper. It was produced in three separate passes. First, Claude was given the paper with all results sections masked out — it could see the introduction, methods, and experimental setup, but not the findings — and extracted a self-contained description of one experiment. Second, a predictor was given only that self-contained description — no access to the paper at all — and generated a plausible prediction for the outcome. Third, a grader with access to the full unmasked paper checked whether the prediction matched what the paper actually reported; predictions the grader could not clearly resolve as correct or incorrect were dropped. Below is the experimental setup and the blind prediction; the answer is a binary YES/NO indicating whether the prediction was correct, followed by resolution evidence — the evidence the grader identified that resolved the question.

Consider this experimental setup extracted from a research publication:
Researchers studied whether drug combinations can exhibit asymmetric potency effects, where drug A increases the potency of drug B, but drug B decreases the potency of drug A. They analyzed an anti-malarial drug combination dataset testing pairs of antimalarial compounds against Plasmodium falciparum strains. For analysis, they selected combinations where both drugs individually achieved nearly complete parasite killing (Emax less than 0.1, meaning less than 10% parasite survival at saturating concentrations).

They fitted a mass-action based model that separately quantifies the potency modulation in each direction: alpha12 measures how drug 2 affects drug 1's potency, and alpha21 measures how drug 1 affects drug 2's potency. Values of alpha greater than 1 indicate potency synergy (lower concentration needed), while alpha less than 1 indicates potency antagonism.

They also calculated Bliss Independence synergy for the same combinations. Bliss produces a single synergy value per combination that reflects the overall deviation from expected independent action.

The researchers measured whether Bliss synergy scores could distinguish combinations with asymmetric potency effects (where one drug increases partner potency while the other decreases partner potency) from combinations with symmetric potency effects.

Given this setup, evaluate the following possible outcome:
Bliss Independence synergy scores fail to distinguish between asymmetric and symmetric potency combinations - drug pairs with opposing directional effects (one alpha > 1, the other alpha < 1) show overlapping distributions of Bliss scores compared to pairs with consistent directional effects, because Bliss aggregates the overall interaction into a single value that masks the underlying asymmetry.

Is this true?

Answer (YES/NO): YES